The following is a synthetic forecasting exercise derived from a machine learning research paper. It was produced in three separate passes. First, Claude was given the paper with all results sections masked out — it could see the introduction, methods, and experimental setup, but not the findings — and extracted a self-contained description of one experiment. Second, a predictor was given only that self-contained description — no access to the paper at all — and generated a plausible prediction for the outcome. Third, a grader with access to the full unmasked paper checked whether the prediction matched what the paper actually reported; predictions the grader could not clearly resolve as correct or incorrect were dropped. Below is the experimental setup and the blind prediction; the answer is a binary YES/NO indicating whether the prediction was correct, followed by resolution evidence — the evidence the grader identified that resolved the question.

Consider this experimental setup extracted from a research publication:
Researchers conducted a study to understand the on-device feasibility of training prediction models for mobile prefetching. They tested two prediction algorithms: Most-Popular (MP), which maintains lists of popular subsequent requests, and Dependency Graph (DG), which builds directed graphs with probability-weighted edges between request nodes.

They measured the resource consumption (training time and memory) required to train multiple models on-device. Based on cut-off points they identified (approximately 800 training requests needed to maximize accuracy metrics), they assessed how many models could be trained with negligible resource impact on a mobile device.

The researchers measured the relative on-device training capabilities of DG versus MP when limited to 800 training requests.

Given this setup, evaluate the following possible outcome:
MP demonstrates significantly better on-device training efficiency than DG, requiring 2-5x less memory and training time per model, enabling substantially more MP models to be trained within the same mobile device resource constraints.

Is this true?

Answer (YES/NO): NO